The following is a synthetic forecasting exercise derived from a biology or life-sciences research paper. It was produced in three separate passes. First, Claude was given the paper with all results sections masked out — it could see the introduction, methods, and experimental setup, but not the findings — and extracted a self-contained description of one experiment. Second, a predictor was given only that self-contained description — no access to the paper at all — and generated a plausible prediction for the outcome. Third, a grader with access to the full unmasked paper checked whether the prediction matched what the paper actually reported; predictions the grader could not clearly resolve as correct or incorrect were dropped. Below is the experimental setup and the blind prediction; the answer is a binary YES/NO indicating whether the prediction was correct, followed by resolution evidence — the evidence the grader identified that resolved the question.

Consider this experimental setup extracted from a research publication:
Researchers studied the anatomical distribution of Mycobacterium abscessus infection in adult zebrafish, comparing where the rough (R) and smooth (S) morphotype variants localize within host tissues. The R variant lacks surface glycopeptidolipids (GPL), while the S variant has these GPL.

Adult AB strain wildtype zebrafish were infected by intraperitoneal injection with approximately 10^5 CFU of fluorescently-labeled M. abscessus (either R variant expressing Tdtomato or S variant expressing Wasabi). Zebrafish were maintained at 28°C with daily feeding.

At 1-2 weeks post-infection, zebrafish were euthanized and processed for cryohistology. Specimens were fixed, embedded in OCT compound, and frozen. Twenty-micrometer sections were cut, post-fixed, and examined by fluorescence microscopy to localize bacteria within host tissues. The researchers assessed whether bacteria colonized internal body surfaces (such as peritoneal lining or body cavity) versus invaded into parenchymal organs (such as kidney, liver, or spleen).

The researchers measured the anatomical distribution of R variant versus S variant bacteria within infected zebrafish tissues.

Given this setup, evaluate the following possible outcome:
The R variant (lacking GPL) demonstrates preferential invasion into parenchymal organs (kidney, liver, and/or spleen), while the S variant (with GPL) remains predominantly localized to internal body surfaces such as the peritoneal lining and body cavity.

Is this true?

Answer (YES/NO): YES